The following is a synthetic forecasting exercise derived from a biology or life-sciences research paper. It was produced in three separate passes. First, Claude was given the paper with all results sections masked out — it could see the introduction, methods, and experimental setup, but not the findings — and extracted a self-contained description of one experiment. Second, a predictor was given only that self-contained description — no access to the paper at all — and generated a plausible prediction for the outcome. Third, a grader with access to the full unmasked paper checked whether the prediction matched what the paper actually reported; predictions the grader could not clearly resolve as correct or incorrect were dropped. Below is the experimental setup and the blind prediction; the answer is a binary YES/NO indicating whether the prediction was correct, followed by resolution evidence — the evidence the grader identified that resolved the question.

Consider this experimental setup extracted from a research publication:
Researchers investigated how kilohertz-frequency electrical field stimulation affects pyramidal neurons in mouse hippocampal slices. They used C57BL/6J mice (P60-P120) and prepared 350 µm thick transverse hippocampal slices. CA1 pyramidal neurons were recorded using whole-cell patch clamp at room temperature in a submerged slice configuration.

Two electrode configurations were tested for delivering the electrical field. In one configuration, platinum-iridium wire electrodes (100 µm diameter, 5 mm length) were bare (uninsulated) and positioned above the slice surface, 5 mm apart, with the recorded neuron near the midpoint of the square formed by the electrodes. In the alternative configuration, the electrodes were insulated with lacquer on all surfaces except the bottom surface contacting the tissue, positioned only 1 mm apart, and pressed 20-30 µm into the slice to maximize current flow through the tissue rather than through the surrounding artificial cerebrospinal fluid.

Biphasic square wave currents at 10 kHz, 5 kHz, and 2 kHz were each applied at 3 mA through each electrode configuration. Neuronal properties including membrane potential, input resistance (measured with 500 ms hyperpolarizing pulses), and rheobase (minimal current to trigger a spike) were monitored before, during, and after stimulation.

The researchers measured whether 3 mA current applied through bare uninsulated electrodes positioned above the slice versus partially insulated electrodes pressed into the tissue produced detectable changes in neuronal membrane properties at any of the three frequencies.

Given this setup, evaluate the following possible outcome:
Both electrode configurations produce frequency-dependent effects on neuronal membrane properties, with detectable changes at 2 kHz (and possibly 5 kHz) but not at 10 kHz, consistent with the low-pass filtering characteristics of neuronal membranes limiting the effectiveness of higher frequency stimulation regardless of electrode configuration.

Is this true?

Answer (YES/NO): NO